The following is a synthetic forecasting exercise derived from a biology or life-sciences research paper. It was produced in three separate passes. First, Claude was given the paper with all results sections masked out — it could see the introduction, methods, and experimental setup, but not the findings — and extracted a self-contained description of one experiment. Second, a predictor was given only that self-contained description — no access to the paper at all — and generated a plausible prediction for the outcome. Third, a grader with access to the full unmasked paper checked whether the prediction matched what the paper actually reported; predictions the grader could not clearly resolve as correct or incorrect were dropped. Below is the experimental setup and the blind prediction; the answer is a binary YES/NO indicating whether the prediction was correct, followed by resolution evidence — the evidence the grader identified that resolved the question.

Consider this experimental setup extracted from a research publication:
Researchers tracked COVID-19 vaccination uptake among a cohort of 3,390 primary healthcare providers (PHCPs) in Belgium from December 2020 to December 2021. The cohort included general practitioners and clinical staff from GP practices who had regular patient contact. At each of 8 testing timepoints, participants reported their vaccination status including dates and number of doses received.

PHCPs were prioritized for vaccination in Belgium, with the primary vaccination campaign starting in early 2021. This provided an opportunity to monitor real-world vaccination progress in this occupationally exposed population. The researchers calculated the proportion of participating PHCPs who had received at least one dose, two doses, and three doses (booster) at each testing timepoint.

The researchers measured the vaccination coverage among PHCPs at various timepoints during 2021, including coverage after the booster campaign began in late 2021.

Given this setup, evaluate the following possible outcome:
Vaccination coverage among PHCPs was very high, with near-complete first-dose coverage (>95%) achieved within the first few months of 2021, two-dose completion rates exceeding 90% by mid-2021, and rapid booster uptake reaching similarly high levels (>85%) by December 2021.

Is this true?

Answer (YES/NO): NO